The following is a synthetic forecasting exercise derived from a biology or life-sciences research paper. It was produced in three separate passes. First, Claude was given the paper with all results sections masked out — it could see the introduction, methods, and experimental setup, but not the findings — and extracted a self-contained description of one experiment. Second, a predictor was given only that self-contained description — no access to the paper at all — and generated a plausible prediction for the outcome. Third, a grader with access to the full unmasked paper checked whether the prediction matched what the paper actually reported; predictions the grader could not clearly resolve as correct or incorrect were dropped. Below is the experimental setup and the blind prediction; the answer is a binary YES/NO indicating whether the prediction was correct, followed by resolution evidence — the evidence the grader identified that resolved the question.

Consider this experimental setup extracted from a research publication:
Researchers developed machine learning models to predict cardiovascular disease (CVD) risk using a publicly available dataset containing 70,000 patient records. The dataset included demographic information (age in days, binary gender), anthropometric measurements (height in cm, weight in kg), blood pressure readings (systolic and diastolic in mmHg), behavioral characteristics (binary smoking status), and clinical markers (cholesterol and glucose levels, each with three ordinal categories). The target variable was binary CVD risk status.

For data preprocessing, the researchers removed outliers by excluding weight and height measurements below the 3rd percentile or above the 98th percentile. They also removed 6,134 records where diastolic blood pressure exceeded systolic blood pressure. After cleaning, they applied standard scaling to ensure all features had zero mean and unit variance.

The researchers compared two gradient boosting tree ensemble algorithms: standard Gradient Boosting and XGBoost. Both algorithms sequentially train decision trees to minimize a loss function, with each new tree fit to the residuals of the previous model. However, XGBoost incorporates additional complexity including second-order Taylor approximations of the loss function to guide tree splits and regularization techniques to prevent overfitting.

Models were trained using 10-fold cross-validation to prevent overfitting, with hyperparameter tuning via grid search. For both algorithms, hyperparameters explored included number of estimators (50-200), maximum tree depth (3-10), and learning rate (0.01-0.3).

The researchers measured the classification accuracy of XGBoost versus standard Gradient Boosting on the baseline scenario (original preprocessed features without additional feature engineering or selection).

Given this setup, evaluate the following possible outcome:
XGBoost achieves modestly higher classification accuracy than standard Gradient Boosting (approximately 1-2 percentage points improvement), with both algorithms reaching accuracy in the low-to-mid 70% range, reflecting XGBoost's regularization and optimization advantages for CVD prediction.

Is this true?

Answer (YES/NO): NO